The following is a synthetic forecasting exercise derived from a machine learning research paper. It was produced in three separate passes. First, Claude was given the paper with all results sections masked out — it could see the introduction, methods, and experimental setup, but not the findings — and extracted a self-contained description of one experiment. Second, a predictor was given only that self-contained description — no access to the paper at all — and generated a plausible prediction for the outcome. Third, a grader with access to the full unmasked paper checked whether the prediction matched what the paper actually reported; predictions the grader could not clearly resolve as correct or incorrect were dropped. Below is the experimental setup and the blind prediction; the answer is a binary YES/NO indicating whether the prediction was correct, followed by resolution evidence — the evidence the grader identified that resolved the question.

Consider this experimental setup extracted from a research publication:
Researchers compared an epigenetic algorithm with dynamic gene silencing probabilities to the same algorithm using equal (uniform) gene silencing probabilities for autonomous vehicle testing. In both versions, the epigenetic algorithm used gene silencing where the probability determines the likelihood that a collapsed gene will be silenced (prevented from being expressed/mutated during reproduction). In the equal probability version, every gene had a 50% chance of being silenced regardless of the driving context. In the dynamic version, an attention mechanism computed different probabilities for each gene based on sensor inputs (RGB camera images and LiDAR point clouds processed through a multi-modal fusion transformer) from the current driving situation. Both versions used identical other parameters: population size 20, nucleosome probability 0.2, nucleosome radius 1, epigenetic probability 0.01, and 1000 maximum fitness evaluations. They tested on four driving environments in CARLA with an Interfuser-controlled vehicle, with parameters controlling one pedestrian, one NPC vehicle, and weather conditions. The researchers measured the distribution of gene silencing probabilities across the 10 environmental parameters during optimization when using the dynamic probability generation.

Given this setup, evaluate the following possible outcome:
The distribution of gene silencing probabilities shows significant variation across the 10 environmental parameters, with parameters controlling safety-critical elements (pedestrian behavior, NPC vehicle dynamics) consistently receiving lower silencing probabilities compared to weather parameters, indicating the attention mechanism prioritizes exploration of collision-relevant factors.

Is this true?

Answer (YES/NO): YES